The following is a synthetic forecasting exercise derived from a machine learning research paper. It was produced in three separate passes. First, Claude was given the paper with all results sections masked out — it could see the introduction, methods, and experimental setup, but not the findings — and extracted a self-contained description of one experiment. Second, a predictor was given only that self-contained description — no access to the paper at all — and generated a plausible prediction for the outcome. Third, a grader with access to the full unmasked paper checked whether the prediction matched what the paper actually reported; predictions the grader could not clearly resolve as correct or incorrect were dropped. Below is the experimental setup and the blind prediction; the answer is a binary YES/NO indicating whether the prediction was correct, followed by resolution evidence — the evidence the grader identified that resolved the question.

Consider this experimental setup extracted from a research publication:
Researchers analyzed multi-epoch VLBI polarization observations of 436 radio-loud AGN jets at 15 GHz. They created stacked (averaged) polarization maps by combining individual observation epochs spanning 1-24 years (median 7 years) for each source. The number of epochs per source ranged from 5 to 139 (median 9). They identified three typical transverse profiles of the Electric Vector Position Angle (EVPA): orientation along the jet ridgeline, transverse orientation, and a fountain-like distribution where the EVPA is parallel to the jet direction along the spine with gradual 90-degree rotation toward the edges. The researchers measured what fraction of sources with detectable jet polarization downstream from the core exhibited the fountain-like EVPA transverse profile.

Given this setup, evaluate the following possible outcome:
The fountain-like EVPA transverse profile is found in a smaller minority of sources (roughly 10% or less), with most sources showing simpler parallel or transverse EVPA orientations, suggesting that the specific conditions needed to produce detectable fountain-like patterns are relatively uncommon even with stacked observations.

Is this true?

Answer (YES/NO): NO